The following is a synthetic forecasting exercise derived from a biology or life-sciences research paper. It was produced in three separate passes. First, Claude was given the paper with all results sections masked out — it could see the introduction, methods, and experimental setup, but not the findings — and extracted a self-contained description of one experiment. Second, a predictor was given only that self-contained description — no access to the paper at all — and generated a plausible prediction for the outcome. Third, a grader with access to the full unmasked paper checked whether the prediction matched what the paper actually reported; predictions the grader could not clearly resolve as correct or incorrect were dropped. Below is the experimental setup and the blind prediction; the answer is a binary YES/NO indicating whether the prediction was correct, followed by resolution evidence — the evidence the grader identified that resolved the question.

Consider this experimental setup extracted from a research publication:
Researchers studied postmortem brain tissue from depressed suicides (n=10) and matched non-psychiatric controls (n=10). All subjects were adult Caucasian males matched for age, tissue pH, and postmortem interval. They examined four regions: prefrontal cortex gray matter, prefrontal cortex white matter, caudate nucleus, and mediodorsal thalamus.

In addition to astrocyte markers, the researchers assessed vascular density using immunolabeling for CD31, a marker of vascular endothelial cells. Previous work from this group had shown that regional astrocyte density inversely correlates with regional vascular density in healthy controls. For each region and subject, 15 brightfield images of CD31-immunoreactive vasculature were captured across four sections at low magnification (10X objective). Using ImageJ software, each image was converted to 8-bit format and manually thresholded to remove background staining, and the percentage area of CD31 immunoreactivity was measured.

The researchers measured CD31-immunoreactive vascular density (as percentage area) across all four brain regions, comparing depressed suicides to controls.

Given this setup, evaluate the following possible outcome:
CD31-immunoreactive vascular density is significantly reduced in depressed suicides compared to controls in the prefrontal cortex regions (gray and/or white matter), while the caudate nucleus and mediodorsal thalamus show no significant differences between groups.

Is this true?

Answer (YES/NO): NO